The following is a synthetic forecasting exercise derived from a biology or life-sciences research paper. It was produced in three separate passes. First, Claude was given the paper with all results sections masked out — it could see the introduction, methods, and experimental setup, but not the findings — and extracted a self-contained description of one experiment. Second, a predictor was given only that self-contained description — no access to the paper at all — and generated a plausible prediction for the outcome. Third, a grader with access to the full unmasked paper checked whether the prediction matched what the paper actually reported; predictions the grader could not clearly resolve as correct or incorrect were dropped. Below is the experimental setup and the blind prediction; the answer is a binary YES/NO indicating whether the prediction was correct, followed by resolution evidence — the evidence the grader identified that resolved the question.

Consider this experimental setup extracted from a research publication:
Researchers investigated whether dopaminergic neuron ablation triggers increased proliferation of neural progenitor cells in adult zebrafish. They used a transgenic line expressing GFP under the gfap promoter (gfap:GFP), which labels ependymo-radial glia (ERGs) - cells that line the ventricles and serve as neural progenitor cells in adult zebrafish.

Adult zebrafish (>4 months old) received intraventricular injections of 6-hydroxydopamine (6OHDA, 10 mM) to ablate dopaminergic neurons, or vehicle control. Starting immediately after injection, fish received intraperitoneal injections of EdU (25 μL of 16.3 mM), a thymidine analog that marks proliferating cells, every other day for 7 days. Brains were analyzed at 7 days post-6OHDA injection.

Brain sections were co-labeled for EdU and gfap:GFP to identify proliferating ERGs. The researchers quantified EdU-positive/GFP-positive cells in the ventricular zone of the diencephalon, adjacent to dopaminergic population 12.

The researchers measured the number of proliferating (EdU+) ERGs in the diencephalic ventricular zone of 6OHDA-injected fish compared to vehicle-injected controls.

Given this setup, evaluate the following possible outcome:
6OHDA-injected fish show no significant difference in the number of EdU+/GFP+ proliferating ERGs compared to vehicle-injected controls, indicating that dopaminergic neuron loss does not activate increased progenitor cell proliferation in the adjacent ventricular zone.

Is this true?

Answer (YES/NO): NO